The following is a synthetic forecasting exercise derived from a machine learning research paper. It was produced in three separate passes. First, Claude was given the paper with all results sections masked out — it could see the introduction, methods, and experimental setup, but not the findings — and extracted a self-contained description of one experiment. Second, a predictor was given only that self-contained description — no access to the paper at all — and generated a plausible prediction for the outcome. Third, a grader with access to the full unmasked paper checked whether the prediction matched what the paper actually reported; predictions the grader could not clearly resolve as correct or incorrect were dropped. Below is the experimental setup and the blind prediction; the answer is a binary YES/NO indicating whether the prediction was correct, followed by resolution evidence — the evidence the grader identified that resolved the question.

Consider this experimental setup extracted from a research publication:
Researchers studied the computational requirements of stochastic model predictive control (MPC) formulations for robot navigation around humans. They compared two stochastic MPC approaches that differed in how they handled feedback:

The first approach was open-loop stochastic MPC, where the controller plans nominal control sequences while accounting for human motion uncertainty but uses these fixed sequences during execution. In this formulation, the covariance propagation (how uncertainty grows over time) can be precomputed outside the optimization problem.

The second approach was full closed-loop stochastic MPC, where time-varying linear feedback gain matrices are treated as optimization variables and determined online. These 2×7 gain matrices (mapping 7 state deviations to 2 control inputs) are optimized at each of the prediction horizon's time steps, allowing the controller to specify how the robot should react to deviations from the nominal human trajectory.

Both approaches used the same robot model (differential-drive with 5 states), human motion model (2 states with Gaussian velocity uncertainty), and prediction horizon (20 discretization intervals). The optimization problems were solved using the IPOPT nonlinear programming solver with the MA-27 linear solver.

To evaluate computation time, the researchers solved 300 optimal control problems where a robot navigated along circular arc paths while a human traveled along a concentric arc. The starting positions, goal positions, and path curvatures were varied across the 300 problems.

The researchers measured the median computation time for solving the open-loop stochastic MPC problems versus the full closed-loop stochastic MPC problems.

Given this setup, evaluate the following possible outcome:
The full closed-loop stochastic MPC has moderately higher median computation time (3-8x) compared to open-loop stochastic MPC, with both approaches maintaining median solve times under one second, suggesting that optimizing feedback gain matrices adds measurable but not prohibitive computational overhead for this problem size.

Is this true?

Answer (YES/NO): NO